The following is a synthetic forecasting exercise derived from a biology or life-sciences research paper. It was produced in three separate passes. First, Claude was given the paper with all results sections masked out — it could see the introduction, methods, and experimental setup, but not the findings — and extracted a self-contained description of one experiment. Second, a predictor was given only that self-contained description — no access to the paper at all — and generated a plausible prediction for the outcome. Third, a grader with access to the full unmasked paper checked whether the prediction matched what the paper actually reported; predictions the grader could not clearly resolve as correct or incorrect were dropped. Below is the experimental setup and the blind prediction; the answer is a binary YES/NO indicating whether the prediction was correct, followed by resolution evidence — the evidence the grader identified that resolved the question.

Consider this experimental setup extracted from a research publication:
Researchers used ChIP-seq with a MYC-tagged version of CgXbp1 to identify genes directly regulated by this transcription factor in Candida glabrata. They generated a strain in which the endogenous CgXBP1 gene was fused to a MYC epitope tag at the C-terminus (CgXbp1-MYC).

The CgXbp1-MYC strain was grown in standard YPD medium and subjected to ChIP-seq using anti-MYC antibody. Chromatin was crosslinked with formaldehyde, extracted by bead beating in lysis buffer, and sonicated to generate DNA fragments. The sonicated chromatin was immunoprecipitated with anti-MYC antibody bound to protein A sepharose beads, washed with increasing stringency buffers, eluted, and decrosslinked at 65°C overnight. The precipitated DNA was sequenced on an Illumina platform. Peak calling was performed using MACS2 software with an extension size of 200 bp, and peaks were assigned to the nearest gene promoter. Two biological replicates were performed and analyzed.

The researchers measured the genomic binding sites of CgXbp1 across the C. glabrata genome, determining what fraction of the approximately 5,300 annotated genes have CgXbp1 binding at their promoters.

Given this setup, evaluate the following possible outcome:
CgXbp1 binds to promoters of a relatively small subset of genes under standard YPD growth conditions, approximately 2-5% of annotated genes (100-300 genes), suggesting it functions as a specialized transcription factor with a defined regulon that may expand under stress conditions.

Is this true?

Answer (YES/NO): NO